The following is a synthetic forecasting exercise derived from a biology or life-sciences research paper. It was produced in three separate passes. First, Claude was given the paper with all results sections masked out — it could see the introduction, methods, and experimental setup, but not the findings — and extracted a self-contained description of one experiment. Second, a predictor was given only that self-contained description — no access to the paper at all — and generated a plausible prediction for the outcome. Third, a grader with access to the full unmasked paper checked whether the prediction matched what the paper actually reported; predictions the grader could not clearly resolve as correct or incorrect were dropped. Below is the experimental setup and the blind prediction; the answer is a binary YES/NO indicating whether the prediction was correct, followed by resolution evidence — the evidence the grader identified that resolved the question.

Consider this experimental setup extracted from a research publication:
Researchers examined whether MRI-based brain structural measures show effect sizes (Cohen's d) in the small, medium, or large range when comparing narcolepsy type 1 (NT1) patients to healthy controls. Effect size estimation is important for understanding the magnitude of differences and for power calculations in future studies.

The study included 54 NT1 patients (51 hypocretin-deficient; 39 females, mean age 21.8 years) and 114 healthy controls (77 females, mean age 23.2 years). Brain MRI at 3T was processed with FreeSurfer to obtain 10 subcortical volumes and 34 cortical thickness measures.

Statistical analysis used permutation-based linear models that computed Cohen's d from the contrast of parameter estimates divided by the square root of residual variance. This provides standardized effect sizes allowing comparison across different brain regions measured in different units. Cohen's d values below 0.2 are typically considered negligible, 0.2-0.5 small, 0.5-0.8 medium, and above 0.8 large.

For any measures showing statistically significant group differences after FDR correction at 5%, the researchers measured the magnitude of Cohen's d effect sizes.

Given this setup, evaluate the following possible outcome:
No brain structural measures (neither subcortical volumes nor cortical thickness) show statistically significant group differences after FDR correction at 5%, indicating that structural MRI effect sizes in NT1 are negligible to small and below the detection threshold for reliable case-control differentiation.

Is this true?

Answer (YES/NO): NO